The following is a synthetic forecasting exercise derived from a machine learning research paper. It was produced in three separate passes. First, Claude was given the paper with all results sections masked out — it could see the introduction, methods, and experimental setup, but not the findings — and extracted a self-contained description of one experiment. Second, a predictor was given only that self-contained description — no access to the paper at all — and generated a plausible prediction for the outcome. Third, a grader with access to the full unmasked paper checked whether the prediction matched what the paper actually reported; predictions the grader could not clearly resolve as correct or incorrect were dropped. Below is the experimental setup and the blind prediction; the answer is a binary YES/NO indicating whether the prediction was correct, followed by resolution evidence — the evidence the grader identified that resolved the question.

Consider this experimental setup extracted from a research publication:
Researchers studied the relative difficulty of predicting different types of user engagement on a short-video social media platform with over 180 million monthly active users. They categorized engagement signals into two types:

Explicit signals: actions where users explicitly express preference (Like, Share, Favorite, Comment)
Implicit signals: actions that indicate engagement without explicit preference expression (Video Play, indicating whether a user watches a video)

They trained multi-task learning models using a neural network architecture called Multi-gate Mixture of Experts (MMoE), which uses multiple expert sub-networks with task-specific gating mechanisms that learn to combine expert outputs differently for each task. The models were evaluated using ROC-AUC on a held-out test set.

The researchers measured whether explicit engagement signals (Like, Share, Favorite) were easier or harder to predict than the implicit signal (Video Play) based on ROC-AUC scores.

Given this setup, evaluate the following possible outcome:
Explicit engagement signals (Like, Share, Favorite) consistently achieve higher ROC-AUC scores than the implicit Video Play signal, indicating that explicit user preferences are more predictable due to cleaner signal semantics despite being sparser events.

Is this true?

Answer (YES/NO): YES